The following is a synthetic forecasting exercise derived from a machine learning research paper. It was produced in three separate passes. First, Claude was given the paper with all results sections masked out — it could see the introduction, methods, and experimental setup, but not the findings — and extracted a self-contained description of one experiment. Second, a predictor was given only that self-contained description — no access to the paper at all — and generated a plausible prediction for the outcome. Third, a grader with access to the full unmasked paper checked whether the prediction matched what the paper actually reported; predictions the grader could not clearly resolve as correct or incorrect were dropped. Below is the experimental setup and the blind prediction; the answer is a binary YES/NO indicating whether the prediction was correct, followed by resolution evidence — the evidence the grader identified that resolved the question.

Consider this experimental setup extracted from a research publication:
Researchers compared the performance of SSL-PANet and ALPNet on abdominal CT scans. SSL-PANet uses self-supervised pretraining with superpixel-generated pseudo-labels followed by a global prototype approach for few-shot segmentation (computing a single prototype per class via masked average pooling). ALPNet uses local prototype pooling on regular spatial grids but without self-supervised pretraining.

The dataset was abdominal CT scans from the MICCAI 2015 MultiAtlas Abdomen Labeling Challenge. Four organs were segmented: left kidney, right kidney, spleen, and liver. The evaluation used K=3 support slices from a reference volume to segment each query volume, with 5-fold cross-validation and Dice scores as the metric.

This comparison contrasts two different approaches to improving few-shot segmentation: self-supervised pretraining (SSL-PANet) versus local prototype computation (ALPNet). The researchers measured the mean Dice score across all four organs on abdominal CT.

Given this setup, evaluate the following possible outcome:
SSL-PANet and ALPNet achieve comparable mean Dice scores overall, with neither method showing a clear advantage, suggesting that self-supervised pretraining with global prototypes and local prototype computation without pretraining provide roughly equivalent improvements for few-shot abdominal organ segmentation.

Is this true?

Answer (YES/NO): NO